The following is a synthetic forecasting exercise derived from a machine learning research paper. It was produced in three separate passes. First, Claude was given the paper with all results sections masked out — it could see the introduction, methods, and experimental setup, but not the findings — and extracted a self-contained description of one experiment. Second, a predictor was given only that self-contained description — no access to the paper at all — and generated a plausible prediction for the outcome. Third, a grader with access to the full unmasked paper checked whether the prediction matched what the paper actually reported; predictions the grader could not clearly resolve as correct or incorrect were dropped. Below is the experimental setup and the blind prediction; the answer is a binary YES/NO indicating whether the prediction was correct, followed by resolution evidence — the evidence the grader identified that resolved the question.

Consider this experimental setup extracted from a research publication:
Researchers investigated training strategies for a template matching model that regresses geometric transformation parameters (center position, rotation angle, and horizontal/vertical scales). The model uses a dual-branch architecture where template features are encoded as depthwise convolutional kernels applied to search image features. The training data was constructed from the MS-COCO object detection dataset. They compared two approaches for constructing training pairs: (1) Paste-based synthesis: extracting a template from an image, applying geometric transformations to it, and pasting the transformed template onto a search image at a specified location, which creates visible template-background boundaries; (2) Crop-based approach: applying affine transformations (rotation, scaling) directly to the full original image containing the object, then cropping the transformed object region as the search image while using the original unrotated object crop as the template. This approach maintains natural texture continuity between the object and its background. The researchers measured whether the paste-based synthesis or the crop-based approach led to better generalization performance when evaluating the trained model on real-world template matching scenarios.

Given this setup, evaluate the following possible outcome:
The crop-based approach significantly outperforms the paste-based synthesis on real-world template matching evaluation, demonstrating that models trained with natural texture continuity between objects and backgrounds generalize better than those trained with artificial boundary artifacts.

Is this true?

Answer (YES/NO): YES